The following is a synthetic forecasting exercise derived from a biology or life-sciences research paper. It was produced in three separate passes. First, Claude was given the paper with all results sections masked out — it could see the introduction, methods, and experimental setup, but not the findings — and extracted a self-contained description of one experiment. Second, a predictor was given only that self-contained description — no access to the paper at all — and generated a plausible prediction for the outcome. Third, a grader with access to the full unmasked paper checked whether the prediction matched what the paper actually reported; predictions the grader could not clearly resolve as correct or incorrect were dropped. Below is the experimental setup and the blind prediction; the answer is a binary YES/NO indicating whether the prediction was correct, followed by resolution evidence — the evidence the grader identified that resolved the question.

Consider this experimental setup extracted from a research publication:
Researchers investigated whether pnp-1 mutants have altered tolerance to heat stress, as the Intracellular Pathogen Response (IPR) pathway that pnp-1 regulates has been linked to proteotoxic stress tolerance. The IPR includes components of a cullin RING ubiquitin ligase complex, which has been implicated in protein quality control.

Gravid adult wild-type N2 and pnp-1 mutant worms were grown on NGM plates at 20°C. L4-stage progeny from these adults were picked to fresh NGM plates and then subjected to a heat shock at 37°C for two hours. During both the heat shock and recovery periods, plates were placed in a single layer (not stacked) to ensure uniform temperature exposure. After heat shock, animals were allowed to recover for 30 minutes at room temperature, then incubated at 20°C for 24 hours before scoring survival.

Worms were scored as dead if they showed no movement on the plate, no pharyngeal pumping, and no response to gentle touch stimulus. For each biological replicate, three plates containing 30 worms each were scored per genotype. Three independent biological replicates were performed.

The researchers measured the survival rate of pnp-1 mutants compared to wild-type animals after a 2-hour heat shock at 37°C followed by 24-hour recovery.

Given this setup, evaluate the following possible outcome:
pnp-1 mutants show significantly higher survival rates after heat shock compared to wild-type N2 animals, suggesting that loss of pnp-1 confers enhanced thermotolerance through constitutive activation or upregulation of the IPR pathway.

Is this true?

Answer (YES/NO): NO